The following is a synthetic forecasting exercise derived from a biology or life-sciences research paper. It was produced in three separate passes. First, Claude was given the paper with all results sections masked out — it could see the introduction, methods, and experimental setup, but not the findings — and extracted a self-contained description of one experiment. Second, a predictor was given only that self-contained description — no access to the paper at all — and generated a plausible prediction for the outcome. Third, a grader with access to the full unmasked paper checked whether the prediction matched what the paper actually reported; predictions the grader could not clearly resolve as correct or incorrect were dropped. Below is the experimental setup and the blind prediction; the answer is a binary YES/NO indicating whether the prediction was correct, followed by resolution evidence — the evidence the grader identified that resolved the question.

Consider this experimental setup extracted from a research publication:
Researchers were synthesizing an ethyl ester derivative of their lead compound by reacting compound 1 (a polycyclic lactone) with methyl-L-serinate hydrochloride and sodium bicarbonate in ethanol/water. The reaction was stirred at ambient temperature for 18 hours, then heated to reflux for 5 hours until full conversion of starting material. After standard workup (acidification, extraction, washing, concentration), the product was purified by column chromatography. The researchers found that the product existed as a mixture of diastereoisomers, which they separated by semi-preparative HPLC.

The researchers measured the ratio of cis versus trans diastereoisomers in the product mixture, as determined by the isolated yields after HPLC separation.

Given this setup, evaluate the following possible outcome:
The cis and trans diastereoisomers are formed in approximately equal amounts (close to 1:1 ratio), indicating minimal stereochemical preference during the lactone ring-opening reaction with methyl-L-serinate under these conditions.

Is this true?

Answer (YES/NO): NO